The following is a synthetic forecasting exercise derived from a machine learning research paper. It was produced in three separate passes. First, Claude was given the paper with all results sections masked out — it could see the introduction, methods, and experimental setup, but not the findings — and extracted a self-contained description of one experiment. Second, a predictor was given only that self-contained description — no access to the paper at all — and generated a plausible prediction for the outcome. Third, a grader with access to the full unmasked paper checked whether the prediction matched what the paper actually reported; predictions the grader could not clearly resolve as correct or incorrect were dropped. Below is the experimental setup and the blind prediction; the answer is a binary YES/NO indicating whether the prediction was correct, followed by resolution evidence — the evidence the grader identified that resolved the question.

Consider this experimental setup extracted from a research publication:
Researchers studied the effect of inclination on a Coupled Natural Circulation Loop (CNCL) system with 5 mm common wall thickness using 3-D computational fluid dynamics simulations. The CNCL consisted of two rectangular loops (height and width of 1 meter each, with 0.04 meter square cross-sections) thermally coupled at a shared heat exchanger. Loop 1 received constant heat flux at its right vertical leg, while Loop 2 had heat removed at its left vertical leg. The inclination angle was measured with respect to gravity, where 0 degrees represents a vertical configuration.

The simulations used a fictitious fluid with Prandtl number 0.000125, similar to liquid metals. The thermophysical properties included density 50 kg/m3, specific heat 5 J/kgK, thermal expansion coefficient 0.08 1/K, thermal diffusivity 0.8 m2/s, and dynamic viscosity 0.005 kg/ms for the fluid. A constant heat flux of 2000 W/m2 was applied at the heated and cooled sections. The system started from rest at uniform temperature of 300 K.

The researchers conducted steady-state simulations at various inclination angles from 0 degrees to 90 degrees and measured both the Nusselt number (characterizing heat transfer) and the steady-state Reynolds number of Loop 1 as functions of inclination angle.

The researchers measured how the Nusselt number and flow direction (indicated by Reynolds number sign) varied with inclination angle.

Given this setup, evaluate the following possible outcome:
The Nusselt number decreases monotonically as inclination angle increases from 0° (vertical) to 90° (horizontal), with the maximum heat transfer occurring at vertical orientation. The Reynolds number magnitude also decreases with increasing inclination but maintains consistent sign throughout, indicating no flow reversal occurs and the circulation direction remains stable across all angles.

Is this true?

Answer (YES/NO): NO